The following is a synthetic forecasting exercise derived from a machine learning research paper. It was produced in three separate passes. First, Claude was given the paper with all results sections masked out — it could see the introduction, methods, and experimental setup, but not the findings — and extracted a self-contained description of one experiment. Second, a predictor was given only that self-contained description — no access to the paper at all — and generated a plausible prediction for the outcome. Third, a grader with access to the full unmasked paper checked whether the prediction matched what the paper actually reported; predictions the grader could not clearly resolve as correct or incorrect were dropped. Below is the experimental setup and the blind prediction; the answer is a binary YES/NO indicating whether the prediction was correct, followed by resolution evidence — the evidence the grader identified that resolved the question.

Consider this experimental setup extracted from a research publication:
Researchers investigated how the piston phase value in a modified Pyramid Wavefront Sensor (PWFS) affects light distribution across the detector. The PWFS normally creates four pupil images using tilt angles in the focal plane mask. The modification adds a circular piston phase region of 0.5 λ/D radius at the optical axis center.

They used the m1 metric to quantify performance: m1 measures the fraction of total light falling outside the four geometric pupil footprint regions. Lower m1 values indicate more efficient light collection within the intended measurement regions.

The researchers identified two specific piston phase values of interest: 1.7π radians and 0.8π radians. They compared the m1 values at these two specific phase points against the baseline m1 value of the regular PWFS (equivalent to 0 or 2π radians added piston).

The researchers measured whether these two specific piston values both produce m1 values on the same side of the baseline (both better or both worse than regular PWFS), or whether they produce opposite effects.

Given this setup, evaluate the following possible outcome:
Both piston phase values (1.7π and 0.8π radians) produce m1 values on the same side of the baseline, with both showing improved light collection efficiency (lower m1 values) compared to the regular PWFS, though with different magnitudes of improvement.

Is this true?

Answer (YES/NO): NO